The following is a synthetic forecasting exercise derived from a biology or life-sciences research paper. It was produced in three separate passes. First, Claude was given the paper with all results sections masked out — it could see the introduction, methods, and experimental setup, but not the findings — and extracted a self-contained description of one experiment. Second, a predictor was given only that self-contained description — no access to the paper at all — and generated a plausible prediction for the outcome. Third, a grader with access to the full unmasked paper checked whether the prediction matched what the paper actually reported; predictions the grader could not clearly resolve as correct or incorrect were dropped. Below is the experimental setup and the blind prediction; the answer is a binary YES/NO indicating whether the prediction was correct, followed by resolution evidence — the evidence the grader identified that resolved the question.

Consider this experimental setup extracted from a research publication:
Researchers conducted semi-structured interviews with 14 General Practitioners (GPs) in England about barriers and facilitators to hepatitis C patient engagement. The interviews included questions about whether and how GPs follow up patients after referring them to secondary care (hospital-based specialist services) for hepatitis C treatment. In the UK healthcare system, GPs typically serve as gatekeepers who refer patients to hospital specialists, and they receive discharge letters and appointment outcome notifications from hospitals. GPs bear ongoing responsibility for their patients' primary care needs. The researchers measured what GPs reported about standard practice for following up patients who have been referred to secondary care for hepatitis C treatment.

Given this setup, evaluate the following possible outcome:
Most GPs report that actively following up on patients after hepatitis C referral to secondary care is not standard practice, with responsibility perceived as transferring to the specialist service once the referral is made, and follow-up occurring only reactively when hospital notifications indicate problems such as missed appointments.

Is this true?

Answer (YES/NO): NO